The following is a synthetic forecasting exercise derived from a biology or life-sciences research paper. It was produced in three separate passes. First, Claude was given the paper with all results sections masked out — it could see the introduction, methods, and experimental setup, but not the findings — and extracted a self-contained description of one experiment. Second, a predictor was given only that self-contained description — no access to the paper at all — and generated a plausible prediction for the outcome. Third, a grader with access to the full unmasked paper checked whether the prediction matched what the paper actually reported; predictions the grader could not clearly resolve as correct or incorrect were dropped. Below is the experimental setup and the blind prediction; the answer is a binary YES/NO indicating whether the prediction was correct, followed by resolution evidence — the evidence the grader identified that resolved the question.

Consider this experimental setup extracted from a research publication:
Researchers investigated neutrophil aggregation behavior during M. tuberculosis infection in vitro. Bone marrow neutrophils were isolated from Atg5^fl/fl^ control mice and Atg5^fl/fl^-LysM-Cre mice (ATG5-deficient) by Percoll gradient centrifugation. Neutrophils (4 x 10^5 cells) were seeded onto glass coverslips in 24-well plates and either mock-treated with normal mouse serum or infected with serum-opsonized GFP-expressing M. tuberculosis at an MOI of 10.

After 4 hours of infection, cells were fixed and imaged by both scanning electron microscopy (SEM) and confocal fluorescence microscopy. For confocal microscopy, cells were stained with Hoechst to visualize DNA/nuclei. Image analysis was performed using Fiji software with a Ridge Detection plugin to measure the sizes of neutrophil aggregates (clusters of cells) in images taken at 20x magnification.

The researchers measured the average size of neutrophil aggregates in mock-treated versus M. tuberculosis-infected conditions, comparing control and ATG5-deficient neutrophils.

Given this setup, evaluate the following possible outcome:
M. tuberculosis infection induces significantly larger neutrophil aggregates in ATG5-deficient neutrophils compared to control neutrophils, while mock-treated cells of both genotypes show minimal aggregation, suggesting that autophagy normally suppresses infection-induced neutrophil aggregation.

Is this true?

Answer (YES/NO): NO